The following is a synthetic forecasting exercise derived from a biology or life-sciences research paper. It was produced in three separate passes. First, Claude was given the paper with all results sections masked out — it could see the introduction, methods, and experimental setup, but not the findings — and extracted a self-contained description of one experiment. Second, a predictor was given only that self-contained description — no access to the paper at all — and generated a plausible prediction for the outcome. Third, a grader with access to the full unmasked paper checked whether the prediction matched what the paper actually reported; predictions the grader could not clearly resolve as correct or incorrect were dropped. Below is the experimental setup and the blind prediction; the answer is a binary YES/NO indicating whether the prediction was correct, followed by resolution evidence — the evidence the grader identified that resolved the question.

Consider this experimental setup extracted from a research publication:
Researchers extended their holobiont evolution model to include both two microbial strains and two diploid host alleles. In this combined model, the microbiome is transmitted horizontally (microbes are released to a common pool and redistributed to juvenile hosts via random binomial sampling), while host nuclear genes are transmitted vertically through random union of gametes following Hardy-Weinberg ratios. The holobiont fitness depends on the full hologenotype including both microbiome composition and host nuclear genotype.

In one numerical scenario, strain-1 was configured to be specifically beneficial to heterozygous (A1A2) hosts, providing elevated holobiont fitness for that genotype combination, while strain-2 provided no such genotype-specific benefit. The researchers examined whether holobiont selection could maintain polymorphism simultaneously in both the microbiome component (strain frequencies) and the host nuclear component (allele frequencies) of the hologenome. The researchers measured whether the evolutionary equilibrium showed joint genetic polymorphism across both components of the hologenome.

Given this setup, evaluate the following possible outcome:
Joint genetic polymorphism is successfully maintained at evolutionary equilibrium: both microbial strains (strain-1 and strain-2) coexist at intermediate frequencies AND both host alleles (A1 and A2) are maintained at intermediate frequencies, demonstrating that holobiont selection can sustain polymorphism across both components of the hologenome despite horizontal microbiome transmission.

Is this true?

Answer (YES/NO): YES